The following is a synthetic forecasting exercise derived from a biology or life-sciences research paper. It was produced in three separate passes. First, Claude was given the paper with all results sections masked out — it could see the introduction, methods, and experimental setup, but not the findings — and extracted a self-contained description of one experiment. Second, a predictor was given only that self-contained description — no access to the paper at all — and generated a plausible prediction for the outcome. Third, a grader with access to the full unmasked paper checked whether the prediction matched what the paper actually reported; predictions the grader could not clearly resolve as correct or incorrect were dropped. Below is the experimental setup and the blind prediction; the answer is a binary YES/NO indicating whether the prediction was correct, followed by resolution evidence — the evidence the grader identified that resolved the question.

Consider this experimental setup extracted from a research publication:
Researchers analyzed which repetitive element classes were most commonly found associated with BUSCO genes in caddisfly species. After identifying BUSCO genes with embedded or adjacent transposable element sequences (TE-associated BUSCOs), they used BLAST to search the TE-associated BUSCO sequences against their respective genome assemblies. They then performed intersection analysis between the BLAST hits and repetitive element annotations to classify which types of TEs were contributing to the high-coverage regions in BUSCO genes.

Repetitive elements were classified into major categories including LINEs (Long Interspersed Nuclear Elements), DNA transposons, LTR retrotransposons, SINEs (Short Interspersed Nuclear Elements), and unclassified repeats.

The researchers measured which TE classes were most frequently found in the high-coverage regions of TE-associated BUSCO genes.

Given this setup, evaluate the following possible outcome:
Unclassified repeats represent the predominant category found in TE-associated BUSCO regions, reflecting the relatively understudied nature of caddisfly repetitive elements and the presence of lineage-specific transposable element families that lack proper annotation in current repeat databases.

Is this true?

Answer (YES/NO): NO